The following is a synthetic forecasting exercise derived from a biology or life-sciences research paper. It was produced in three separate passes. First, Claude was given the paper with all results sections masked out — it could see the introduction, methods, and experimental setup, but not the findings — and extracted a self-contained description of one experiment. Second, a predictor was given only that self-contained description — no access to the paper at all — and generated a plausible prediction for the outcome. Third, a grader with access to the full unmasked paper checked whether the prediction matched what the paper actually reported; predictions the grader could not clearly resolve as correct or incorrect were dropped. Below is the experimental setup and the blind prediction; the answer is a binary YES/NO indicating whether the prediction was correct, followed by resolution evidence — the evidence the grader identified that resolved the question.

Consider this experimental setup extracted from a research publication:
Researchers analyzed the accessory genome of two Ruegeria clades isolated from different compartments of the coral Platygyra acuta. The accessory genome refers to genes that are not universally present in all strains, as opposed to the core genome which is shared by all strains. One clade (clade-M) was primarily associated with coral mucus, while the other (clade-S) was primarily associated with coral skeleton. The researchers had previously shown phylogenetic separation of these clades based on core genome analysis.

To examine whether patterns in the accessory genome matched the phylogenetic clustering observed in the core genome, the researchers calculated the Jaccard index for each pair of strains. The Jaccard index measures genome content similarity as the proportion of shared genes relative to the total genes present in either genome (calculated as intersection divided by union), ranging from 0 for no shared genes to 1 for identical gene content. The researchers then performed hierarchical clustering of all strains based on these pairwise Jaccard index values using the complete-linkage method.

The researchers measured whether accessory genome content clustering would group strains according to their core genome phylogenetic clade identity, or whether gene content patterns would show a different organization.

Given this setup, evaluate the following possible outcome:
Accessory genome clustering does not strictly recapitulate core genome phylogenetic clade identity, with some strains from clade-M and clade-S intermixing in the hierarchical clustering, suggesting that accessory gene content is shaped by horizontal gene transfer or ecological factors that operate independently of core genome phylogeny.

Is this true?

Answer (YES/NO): NO